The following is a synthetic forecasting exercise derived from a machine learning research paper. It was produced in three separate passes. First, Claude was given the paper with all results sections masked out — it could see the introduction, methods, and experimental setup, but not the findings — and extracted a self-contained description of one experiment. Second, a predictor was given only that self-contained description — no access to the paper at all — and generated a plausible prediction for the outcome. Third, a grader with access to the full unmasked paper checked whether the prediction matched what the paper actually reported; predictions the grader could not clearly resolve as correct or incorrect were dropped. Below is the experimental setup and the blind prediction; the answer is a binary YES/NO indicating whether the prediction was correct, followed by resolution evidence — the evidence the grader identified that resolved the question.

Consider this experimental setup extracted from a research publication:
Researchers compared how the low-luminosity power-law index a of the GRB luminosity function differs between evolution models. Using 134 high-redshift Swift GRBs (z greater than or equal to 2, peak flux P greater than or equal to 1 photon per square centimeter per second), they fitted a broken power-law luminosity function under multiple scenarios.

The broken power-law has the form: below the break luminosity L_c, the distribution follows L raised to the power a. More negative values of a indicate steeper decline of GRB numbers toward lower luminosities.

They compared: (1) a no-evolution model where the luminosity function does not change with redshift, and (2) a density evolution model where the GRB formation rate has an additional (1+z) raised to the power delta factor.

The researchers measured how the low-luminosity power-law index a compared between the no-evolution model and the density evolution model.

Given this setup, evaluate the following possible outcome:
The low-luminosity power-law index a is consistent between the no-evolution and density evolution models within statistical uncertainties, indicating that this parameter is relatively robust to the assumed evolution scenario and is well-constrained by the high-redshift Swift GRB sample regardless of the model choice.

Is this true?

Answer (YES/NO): NO